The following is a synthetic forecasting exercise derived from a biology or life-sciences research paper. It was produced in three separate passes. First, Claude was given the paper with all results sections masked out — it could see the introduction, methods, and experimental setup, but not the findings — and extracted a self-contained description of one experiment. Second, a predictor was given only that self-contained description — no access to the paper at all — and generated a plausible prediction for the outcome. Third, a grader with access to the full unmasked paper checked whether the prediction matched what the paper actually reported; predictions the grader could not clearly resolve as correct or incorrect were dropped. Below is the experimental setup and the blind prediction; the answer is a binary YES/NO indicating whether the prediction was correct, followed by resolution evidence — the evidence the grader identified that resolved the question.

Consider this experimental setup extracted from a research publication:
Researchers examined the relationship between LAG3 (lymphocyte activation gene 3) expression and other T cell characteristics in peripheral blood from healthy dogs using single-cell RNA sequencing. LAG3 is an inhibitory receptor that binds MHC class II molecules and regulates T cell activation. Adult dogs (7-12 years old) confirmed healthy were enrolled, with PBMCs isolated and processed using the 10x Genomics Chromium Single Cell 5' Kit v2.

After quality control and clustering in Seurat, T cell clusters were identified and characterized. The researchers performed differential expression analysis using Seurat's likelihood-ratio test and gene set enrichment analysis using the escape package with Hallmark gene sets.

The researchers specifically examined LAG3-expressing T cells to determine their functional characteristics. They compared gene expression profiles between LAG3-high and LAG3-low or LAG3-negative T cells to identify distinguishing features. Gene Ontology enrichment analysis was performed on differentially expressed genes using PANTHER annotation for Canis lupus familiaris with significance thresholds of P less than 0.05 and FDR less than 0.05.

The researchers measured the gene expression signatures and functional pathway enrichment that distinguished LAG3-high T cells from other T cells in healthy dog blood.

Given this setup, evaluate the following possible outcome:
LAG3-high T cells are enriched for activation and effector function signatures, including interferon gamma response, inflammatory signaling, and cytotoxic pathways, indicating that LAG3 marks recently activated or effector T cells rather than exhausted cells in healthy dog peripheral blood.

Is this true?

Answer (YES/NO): NO